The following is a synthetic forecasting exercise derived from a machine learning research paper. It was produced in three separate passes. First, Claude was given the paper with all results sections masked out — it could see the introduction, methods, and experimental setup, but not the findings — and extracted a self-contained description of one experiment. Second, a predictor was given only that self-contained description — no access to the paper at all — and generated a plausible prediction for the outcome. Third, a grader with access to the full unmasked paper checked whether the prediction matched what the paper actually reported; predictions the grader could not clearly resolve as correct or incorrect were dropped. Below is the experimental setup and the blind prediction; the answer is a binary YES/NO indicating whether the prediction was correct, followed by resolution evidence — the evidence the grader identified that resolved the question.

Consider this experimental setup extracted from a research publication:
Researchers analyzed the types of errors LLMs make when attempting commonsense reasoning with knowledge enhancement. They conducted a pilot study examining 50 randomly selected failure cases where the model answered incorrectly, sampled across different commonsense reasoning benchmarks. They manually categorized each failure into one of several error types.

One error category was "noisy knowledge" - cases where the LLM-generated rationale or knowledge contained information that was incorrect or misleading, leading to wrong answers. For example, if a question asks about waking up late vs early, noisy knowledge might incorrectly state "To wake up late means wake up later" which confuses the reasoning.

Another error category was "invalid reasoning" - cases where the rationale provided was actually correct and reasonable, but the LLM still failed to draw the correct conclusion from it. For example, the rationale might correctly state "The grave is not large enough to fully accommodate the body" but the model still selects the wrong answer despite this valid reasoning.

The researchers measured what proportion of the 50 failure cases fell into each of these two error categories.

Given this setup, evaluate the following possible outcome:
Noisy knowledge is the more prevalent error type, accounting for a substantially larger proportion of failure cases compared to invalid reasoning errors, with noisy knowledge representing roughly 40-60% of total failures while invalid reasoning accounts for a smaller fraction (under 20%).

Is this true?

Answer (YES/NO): NO